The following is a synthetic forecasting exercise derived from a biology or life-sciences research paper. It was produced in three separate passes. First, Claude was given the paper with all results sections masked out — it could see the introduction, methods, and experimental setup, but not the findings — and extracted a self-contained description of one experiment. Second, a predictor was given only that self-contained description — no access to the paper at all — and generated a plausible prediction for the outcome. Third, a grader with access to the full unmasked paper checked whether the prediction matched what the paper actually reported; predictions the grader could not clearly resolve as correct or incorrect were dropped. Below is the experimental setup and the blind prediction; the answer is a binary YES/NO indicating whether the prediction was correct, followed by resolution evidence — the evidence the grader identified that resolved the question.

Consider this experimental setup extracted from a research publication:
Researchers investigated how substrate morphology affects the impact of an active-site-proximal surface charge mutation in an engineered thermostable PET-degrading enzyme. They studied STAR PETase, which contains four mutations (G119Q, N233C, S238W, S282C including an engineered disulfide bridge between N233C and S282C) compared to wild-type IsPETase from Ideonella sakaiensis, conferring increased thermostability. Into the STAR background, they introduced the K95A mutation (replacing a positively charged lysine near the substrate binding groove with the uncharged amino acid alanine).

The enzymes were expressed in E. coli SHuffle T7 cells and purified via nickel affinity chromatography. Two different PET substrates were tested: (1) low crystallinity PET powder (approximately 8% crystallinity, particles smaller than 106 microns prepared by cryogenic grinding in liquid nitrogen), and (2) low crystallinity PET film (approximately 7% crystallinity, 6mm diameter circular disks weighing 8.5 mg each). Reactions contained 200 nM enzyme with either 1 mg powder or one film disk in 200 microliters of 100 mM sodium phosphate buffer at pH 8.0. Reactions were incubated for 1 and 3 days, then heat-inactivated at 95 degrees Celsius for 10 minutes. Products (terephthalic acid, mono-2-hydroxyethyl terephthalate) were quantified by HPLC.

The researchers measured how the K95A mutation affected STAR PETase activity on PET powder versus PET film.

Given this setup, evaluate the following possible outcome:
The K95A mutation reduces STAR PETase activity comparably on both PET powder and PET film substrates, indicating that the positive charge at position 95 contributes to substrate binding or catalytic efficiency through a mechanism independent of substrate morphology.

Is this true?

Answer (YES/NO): NO